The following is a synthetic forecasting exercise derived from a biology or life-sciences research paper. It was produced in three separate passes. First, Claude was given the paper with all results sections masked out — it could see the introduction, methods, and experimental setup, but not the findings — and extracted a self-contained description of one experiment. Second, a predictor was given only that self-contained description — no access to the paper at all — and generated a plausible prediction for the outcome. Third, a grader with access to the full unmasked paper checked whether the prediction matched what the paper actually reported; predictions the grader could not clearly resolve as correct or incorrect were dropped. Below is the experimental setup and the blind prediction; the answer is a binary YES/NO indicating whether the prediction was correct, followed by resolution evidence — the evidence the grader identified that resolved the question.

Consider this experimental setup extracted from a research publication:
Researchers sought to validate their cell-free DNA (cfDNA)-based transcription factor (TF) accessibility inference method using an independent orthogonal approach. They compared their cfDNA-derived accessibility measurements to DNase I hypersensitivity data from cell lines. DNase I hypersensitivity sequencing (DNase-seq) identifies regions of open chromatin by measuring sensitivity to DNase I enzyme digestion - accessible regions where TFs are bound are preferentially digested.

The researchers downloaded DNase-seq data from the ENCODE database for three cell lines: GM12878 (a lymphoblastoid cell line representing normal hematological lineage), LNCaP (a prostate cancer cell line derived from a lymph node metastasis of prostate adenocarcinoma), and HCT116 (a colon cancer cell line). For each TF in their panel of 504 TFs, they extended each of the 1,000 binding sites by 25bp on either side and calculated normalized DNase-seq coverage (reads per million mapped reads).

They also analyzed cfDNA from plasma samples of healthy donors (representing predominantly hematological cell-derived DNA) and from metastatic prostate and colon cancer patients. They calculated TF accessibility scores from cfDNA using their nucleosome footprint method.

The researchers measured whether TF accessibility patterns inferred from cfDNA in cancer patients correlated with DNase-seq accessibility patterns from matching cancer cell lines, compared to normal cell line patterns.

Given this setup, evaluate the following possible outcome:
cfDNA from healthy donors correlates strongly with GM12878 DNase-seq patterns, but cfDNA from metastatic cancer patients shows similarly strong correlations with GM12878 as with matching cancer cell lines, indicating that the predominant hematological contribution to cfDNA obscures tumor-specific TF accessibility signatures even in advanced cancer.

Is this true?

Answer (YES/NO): NO